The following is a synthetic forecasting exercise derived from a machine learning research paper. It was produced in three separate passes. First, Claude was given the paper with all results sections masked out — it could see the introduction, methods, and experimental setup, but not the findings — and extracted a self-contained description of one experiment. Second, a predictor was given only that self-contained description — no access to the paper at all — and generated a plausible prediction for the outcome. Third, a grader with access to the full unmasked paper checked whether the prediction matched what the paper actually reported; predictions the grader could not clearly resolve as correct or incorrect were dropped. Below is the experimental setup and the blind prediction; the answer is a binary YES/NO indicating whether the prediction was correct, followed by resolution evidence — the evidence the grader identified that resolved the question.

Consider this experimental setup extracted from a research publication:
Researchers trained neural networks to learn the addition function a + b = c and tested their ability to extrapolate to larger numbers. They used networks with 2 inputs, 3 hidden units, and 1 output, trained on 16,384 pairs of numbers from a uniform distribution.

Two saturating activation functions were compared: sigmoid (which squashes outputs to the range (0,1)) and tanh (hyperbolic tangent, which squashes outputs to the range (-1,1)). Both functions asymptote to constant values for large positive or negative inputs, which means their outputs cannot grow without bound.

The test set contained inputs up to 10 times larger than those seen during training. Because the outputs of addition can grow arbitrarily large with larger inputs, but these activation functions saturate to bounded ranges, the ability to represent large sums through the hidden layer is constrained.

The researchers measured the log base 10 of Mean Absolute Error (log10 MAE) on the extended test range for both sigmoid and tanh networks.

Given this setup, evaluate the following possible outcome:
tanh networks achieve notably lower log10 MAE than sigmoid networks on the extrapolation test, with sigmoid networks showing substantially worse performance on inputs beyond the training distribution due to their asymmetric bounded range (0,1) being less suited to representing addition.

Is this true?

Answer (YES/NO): YES